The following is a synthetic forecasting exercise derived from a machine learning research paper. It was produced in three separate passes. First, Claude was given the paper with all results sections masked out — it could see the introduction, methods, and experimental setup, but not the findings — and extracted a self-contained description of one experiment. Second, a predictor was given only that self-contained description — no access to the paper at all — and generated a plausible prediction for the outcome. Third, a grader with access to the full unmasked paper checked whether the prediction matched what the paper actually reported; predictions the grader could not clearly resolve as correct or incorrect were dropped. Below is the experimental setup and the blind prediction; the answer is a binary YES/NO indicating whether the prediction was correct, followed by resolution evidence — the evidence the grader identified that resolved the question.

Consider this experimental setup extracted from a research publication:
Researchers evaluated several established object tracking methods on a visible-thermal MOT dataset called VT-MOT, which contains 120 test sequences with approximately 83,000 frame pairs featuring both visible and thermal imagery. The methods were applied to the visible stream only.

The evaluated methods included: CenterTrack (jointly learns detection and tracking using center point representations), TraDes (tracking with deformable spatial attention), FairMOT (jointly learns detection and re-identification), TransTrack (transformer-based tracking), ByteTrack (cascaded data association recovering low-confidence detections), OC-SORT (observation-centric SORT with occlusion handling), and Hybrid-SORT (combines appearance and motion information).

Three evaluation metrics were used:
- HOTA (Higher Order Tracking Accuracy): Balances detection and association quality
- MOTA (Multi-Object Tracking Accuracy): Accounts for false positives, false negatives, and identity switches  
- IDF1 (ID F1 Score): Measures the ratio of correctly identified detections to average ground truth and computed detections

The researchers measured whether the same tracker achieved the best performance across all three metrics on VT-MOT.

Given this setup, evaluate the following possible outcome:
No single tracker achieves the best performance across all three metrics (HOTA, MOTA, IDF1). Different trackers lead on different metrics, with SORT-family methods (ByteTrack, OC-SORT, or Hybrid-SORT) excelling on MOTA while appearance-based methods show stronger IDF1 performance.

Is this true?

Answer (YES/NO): NO